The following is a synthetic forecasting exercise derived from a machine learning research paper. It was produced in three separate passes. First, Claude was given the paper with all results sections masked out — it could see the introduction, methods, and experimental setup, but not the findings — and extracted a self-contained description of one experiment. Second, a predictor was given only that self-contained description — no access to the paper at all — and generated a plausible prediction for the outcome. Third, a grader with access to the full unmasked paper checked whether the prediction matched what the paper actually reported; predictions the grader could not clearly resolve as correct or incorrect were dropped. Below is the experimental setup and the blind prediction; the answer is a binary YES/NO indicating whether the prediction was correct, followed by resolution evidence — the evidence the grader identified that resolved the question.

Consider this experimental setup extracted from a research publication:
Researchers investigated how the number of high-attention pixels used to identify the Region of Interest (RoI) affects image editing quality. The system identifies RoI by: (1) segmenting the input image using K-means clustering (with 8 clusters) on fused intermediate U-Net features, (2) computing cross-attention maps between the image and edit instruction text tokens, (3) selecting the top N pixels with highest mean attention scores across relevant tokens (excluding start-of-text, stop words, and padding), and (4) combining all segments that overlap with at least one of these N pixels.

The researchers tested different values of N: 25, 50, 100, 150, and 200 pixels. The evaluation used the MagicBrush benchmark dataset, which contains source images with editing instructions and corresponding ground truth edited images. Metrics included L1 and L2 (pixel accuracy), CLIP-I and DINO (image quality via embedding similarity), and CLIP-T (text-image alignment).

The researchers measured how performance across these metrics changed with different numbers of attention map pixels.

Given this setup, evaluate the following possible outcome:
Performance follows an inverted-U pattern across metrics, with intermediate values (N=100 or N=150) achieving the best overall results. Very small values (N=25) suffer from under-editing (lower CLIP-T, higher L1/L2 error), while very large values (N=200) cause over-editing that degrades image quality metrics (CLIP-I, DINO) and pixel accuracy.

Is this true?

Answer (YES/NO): NO